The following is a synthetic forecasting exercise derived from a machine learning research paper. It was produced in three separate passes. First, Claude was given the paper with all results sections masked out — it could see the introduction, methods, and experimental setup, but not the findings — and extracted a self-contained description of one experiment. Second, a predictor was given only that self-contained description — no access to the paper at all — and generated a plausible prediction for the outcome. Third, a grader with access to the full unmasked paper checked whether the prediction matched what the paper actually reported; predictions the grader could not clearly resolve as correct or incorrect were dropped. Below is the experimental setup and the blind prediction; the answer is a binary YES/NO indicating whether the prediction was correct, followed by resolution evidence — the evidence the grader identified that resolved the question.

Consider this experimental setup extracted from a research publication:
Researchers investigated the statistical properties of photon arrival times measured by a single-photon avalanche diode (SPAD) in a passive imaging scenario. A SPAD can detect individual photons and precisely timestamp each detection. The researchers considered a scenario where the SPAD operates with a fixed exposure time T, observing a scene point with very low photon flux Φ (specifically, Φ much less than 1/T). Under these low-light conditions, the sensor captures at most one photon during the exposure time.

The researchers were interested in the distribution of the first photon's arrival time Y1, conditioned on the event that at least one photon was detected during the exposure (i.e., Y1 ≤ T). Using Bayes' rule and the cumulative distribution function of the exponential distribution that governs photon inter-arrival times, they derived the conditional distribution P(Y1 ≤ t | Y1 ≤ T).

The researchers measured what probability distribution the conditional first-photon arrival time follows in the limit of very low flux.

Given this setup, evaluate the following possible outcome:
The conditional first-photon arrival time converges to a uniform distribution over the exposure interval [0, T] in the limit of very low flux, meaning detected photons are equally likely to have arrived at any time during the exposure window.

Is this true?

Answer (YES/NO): YES